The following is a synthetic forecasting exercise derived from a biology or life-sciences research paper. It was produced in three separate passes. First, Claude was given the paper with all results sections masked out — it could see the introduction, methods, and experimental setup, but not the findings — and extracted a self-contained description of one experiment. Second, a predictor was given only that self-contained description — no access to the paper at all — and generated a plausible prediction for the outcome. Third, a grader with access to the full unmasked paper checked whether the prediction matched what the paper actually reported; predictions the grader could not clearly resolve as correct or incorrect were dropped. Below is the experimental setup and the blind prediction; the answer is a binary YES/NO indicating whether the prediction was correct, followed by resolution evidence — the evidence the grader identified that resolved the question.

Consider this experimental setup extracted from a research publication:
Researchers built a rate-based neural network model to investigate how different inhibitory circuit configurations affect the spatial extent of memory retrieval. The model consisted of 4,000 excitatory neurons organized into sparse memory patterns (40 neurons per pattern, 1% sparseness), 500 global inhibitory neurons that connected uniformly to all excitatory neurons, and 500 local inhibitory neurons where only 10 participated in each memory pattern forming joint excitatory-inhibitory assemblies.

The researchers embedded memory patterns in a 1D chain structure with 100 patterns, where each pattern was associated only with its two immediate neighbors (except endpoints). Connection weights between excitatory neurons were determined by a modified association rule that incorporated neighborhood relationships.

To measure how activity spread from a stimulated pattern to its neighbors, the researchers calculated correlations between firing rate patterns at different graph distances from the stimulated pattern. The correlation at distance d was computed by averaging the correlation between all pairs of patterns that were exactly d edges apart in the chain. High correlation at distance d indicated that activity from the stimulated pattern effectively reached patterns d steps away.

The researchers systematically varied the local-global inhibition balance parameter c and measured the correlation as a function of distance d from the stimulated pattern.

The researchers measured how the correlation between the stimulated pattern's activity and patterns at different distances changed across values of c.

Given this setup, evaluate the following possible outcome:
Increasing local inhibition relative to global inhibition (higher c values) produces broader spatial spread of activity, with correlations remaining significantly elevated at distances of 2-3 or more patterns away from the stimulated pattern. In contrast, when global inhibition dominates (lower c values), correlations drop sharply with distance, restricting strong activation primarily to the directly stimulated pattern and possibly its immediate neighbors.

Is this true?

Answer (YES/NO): NO